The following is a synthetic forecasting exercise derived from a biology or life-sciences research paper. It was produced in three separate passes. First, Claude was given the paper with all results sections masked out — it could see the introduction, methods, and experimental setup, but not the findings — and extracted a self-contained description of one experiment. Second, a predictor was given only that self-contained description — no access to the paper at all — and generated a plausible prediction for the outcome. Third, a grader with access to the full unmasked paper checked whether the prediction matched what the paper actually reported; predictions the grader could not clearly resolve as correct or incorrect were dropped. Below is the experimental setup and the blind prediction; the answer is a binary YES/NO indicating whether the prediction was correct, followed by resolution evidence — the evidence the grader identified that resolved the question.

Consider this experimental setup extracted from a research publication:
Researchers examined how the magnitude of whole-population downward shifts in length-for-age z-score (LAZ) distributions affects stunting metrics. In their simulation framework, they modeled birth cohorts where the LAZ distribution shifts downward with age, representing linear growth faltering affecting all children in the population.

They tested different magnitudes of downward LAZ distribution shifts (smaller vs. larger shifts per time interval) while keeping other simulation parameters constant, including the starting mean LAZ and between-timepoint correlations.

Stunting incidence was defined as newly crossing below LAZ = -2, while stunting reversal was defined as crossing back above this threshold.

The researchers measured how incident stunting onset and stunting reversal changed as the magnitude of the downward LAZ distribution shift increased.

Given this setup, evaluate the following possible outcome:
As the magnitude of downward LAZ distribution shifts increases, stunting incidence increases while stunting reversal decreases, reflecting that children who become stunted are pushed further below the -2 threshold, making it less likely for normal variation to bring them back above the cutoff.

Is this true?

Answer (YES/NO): YES